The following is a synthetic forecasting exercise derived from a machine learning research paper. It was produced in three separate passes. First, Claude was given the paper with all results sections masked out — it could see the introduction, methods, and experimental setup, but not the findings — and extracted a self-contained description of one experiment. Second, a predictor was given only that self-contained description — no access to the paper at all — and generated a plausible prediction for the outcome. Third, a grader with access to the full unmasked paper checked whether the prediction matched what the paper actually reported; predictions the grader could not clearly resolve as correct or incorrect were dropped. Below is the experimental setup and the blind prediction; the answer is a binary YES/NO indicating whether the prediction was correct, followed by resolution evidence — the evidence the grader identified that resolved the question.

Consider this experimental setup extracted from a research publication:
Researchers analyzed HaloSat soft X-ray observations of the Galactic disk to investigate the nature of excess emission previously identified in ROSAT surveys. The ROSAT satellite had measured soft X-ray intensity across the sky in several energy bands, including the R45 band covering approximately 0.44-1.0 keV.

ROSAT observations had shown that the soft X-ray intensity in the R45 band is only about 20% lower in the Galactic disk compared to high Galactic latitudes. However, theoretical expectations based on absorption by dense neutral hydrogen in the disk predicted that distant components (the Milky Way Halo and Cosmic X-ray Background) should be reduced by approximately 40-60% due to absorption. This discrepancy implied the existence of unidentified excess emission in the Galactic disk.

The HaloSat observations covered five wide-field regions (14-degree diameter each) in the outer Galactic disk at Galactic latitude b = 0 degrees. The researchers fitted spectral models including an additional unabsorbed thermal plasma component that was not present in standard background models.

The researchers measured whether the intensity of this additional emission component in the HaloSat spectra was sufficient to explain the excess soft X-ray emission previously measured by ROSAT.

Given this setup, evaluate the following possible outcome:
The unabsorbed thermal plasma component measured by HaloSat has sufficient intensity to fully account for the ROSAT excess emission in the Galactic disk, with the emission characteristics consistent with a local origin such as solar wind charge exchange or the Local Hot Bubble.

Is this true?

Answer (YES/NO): NO